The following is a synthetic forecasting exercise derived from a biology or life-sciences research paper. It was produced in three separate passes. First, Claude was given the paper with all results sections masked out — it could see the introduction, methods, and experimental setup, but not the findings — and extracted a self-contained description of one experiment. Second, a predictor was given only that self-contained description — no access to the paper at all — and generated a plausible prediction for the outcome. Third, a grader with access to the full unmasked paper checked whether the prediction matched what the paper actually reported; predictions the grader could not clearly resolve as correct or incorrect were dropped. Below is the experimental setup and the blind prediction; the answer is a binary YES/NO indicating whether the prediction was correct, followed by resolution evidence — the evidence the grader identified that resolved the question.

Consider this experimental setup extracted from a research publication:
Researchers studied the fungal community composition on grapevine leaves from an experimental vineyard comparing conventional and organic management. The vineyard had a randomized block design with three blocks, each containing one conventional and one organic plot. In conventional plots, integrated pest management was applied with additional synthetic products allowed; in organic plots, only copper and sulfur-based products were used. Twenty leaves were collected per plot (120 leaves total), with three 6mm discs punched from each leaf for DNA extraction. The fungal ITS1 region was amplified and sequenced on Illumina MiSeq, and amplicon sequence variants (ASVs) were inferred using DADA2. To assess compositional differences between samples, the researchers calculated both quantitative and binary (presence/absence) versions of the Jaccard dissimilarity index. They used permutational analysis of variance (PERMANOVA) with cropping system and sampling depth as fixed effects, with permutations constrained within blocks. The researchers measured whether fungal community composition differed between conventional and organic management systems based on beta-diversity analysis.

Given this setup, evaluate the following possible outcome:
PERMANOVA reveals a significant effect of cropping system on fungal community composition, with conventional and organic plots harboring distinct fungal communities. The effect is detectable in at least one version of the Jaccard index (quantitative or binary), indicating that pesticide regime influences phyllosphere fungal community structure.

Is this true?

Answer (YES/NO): YES